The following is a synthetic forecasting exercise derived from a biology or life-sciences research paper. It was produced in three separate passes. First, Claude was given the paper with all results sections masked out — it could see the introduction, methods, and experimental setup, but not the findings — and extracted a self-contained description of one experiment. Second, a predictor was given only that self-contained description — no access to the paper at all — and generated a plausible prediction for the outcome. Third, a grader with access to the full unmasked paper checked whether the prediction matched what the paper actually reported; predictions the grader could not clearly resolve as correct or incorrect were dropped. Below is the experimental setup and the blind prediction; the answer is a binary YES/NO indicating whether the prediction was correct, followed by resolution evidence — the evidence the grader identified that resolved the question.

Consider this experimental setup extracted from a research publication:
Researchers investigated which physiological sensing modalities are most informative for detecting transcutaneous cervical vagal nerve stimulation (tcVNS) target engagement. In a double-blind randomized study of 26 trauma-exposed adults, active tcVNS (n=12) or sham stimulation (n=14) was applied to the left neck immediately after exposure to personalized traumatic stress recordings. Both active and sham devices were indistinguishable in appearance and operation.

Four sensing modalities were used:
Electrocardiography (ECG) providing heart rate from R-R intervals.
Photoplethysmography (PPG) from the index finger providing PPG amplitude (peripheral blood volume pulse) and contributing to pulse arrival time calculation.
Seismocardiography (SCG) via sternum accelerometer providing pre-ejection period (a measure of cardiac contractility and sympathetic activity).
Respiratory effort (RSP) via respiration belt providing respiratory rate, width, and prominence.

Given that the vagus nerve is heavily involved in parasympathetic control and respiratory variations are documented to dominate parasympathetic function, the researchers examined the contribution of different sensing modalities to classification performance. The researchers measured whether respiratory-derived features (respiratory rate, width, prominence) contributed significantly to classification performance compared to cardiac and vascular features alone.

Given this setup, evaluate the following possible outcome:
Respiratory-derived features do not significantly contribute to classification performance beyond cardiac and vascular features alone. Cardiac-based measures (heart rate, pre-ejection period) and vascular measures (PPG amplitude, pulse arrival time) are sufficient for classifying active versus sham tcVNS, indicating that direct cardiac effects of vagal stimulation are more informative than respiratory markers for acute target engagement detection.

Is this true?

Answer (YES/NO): NO